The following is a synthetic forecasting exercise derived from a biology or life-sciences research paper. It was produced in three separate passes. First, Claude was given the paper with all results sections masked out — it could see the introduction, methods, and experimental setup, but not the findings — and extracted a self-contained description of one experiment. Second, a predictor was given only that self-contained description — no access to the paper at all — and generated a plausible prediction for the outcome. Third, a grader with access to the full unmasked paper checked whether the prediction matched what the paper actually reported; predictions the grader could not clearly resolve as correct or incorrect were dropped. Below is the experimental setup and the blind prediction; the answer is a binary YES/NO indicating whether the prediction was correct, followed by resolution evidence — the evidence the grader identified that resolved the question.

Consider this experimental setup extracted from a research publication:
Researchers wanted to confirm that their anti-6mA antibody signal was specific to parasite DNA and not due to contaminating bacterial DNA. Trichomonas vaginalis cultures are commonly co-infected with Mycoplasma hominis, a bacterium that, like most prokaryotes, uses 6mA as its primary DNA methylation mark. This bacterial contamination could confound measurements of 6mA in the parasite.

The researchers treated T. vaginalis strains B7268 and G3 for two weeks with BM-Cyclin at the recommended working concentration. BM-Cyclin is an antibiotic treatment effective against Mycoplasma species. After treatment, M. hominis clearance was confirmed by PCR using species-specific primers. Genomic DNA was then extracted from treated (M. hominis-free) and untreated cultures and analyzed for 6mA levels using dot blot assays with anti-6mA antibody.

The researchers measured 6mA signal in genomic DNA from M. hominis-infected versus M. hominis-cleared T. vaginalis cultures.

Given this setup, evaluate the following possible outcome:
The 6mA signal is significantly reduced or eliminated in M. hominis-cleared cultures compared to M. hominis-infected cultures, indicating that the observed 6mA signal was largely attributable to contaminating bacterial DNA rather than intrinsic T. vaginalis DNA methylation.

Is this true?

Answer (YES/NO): NO